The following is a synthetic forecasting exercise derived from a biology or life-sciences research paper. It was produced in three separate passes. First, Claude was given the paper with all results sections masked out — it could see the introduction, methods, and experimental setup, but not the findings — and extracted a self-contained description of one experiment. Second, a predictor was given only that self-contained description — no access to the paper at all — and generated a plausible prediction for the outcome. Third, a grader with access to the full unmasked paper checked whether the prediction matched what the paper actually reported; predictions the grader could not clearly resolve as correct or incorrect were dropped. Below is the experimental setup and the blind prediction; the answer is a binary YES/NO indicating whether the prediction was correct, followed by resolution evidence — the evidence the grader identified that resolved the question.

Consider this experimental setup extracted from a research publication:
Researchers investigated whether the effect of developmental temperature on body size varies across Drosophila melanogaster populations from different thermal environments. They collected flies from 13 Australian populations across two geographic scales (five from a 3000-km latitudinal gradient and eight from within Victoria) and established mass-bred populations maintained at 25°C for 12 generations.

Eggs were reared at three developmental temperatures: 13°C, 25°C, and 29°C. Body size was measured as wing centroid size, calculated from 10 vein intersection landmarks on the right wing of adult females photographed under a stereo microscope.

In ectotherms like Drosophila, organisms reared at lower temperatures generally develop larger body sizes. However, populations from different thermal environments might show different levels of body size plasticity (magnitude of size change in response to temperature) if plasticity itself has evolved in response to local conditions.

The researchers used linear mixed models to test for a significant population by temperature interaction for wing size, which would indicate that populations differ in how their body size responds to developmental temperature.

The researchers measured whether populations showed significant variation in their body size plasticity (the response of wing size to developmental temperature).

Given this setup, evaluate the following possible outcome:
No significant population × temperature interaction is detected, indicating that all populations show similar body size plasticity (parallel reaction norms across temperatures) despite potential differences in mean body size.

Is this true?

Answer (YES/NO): NO